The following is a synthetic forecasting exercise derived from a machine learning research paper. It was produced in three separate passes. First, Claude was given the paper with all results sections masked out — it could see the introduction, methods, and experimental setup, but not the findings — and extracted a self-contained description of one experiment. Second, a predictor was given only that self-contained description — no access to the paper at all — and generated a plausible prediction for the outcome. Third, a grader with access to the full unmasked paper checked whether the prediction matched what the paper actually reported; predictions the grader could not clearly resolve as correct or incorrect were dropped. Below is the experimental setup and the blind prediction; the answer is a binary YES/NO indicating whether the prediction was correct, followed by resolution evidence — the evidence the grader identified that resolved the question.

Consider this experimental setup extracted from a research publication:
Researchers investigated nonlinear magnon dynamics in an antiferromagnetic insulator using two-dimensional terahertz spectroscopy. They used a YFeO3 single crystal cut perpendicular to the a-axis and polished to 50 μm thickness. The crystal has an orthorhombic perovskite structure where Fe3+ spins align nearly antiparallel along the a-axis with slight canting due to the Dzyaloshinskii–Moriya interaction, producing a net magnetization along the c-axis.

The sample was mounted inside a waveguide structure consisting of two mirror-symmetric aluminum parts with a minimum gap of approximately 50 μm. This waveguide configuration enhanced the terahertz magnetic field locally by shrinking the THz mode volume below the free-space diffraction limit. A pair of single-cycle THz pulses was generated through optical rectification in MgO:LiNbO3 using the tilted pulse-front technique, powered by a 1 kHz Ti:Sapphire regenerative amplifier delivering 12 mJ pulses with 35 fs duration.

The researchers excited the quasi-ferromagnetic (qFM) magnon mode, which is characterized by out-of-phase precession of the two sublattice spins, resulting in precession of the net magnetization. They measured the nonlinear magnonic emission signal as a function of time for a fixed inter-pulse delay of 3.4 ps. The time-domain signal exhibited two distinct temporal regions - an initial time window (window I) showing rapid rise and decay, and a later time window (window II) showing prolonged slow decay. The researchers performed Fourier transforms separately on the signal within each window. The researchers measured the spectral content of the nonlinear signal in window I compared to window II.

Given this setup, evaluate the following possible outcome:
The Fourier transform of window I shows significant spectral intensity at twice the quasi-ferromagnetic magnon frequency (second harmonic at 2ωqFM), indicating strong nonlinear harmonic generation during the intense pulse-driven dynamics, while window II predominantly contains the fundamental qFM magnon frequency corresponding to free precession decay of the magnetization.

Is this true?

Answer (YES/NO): NO